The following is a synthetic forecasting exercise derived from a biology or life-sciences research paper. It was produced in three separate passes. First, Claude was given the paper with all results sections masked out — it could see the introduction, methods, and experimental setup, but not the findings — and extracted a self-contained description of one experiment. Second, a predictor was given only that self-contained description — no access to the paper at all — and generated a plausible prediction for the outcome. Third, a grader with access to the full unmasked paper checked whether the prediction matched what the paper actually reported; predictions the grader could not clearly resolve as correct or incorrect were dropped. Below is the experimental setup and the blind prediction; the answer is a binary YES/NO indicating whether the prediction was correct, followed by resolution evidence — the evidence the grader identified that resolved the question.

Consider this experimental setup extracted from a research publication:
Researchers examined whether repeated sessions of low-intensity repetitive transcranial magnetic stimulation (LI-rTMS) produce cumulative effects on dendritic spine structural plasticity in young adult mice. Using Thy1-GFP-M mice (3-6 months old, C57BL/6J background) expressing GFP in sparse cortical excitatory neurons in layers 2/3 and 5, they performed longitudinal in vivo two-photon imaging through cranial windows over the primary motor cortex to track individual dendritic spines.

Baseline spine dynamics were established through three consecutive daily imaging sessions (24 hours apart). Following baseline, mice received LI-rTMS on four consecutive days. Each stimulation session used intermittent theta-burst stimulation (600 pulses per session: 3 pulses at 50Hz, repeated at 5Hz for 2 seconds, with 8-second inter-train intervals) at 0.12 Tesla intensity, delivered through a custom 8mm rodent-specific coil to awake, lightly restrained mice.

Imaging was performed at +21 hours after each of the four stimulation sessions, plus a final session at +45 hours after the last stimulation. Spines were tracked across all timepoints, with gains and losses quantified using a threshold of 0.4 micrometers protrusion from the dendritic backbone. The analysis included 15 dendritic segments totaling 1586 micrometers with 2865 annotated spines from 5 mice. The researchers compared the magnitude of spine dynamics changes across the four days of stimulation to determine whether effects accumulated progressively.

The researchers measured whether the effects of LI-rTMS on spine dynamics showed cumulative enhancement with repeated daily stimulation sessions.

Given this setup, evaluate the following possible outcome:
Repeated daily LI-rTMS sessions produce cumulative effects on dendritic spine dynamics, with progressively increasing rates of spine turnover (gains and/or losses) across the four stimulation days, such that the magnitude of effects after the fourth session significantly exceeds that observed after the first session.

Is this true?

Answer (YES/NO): NO